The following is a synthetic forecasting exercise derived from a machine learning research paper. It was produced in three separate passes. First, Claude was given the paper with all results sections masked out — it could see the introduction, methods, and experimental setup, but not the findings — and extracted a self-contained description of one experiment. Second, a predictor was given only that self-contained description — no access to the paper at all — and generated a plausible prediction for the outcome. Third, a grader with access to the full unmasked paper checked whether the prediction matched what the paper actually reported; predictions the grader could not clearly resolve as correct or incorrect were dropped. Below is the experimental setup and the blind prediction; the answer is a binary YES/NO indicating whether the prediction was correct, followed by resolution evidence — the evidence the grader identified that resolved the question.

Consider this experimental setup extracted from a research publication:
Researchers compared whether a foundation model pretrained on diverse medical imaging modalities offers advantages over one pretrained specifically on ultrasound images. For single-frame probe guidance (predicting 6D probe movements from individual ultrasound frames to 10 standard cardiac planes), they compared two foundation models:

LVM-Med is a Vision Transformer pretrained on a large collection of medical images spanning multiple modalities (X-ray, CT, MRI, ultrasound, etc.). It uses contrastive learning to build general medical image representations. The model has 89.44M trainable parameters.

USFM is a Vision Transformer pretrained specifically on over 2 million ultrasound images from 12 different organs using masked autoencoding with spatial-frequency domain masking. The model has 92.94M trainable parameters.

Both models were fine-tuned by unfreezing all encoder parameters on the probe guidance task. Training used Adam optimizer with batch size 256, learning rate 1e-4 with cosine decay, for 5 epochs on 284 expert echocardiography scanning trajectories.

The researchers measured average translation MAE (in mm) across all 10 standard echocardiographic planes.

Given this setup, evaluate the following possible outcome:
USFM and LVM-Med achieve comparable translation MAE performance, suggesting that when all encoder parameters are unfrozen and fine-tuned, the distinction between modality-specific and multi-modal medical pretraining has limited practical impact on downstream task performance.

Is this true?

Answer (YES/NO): NO